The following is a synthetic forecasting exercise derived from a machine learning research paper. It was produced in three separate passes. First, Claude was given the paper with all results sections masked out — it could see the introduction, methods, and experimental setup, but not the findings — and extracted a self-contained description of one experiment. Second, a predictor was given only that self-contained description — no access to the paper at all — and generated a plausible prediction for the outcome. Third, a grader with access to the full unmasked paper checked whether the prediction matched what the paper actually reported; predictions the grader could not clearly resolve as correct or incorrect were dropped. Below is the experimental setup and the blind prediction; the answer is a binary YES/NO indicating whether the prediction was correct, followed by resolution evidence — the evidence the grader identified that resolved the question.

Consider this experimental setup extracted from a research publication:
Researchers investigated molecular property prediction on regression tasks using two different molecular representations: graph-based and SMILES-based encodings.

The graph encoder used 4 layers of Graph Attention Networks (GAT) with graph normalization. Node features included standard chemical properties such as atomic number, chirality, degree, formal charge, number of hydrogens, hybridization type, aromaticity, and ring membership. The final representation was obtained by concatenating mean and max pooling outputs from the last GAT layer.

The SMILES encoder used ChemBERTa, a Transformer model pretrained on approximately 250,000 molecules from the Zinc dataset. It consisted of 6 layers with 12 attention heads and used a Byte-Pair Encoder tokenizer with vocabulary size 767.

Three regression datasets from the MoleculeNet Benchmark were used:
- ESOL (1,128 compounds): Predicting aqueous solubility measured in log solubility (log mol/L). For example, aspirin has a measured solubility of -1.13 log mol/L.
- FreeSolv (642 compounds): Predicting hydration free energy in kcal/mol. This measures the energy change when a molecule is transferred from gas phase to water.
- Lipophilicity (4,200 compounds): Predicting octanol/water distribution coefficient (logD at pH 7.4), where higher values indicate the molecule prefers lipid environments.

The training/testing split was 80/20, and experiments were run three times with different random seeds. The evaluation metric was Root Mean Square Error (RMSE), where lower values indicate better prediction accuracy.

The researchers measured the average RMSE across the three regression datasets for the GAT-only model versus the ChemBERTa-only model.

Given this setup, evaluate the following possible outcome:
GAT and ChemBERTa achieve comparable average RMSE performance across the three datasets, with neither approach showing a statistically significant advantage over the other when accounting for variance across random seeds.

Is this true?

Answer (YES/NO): NO